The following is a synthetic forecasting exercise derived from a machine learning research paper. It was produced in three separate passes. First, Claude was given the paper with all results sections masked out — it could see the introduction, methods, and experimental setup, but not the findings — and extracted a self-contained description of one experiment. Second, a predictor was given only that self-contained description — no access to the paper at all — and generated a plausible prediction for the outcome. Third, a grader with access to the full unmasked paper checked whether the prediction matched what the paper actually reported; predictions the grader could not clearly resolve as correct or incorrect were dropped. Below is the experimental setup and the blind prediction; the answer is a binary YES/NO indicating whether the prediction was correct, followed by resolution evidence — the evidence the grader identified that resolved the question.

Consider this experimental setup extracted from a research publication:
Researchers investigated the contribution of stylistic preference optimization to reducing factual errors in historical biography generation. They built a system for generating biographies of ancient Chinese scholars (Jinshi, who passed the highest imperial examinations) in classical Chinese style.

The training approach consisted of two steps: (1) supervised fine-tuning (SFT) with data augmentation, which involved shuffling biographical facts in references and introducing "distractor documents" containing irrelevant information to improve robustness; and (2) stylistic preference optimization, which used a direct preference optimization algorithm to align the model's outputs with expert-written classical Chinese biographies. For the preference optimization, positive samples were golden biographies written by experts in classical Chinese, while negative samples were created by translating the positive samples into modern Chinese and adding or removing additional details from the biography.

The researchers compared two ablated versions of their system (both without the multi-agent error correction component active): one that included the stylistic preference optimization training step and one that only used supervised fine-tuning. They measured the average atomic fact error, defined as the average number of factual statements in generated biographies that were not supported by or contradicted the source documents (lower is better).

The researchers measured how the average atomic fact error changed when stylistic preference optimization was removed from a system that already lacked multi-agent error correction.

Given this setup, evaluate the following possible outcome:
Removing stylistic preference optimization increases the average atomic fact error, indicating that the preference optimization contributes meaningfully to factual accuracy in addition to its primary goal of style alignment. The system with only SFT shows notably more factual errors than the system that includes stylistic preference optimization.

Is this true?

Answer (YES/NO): YES